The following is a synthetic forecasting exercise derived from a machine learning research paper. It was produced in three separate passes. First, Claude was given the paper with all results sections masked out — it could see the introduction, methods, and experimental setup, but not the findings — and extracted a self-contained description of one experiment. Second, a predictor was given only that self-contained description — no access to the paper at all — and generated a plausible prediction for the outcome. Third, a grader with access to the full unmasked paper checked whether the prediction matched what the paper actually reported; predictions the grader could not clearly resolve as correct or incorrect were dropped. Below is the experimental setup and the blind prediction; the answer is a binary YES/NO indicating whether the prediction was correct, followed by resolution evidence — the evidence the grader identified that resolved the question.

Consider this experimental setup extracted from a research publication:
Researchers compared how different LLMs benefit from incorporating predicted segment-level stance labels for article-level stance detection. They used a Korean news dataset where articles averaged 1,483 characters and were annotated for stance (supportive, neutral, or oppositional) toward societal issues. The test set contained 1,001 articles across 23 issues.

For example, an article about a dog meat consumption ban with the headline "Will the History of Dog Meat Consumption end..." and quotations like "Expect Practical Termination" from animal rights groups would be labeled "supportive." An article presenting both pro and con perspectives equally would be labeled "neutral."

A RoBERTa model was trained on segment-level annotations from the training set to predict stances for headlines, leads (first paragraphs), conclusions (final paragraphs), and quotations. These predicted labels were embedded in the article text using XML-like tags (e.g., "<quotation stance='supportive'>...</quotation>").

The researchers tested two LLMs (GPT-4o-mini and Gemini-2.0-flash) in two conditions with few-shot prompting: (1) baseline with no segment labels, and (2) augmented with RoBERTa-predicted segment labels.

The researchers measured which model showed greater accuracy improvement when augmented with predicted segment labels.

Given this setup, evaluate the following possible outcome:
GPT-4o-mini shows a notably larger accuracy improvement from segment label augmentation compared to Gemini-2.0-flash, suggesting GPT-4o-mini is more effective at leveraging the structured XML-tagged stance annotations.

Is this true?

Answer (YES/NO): YES